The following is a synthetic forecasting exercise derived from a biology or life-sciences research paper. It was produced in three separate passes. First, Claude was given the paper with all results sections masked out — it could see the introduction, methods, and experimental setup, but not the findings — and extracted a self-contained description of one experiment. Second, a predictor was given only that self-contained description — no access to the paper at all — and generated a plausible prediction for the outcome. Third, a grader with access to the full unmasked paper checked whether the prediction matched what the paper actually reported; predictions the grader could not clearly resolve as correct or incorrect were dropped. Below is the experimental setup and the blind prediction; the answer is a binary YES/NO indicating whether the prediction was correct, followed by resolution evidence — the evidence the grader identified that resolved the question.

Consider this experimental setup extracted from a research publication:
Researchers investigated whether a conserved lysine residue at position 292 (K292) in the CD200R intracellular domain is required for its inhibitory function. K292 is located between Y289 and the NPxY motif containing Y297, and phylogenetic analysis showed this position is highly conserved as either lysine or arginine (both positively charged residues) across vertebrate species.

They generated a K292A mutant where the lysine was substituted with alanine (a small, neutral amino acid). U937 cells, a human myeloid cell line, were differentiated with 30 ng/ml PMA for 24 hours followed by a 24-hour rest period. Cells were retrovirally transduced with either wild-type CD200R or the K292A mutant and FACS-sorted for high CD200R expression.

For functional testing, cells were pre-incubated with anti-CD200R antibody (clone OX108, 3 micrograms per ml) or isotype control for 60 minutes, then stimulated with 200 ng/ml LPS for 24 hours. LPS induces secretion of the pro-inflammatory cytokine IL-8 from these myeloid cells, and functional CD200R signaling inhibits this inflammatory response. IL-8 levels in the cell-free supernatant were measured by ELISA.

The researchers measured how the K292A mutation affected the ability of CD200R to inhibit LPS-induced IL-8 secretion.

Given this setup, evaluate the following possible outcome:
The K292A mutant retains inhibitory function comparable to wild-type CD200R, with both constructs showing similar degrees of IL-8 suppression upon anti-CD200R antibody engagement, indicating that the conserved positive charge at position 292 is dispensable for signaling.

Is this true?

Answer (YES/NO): NO